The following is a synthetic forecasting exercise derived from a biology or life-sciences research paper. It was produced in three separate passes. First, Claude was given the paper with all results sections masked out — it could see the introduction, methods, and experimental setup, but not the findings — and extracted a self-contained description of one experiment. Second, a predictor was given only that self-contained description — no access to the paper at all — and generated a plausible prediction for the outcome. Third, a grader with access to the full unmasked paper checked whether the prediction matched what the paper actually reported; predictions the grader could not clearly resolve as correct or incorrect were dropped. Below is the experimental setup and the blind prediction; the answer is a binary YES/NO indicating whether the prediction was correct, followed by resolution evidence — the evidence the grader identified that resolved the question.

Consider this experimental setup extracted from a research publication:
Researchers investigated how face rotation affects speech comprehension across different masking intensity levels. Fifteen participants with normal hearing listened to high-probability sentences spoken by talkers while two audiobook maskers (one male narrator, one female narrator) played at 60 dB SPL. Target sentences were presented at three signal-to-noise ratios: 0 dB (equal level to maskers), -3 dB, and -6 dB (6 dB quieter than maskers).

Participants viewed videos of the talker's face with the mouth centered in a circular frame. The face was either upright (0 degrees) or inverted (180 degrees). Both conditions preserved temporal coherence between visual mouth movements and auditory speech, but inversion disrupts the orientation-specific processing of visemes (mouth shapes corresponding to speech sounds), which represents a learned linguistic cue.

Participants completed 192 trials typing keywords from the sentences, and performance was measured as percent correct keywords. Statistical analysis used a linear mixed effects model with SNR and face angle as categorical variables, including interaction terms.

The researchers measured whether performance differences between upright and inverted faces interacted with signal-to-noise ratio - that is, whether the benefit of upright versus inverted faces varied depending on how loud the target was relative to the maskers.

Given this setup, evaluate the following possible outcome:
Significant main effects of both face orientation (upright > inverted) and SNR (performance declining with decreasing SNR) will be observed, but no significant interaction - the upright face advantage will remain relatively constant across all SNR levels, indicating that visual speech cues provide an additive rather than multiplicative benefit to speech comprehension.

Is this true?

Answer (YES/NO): YES